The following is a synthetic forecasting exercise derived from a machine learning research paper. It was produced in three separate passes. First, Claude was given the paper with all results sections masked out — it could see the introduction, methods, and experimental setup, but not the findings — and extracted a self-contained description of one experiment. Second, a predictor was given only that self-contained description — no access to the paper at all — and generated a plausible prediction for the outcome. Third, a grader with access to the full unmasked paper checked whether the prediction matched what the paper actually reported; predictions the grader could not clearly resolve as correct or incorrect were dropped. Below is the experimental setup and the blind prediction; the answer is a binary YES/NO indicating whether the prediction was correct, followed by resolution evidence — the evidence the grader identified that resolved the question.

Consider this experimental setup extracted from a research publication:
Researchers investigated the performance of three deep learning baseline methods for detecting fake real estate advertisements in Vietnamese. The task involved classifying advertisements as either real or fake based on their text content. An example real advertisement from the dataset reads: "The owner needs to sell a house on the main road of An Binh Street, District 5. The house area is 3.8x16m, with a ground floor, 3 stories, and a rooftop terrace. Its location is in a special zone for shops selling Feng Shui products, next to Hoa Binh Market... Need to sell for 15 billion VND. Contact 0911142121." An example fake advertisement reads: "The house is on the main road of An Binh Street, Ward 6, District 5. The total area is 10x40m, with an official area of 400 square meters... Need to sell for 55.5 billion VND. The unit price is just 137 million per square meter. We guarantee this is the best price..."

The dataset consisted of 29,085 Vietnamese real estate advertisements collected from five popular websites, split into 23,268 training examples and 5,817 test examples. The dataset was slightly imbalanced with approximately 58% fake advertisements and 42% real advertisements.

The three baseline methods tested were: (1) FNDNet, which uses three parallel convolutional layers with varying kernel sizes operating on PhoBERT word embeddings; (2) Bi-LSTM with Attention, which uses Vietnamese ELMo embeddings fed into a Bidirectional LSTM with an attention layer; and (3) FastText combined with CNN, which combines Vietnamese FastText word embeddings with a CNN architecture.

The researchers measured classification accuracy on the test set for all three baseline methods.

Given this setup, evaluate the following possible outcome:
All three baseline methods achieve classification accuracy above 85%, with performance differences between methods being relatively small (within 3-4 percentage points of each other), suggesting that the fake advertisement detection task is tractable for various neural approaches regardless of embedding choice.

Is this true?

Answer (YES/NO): NO